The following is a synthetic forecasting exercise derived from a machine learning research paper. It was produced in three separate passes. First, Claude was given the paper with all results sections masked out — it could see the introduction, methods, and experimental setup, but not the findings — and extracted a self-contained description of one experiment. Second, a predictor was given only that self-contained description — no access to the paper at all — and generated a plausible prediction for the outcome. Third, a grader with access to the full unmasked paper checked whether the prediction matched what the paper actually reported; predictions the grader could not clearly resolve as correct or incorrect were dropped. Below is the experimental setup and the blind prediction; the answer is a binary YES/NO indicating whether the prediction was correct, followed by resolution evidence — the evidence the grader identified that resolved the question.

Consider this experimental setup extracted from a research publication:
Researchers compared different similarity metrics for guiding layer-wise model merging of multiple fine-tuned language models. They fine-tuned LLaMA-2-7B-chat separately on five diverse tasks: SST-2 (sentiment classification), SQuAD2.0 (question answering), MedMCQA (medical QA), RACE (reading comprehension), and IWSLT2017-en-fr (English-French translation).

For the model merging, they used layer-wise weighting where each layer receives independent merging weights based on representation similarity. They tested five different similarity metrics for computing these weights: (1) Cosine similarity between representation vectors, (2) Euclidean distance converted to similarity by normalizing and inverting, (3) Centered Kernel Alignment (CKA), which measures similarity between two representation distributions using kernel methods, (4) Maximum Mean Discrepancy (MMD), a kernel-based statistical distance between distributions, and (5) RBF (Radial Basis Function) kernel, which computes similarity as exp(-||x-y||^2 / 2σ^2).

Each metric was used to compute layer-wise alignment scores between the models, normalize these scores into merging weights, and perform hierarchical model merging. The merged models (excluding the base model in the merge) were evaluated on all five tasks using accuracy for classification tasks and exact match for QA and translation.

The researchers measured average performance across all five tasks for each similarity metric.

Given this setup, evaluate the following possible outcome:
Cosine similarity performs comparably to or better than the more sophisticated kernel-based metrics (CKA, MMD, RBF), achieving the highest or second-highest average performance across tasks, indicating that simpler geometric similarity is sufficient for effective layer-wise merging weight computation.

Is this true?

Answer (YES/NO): NO